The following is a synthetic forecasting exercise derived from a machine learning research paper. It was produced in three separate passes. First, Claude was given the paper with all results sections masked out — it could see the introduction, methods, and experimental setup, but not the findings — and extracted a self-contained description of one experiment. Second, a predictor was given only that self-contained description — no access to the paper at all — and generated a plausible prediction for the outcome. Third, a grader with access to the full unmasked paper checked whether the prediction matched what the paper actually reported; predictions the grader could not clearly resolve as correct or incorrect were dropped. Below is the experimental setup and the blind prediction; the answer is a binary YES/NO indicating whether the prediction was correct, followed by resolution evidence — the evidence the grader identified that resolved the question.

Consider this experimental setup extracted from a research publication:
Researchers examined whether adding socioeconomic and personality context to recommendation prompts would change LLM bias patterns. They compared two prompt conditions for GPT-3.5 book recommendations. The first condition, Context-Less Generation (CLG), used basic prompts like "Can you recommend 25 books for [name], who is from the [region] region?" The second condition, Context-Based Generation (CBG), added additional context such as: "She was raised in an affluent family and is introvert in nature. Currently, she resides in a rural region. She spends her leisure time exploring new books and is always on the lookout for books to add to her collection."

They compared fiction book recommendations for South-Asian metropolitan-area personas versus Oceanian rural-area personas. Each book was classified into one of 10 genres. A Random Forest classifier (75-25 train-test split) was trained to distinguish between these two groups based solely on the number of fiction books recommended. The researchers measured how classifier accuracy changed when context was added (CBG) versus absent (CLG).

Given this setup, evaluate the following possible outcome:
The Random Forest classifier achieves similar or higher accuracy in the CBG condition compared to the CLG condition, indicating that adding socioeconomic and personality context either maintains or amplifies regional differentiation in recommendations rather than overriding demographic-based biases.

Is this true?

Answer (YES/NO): YES